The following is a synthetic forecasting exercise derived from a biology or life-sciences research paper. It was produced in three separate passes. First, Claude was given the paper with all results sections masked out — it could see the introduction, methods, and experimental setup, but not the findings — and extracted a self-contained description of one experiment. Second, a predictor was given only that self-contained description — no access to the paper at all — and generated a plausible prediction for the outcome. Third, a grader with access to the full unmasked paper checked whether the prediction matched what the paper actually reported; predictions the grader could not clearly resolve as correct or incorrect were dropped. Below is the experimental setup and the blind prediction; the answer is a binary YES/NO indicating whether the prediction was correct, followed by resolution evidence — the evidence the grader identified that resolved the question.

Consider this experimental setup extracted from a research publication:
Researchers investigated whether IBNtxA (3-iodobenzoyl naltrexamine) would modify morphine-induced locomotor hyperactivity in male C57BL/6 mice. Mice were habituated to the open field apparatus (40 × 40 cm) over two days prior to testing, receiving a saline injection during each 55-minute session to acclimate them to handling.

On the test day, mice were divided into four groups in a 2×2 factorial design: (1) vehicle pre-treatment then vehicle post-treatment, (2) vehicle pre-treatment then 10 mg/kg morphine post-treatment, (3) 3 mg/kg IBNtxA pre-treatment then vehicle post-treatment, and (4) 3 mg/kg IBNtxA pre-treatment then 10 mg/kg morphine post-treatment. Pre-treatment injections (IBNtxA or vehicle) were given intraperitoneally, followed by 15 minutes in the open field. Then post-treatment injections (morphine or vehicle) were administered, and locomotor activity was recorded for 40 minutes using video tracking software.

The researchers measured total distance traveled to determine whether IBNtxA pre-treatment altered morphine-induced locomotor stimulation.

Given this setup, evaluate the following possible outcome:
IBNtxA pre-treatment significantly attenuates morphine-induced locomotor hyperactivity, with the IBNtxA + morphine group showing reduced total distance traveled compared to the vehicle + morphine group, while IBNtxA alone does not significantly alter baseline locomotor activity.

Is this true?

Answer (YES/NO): YES